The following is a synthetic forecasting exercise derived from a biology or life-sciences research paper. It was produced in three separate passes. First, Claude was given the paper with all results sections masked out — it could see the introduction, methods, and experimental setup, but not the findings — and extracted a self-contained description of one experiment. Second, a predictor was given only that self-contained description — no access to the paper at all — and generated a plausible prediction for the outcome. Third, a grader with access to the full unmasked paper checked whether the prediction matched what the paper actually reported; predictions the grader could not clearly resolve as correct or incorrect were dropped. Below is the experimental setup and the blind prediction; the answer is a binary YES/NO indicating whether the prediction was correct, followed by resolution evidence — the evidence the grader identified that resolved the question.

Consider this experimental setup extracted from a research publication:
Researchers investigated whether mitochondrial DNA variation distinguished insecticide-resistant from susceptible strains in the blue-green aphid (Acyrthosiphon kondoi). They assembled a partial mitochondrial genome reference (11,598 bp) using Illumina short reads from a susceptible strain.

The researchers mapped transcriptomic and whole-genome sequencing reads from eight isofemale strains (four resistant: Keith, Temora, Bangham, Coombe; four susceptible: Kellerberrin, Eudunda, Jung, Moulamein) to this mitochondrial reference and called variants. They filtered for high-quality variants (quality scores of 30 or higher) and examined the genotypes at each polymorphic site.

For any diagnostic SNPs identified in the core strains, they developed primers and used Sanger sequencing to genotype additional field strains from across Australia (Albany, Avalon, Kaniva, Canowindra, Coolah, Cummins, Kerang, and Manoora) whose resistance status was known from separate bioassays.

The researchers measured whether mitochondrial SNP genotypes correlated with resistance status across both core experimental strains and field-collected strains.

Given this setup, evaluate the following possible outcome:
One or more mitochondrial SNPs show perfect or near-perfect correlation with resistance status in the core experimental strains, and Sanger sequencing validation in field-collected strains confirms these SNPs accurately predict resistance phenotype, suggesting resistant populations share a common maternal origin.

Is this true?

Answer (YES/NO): YES